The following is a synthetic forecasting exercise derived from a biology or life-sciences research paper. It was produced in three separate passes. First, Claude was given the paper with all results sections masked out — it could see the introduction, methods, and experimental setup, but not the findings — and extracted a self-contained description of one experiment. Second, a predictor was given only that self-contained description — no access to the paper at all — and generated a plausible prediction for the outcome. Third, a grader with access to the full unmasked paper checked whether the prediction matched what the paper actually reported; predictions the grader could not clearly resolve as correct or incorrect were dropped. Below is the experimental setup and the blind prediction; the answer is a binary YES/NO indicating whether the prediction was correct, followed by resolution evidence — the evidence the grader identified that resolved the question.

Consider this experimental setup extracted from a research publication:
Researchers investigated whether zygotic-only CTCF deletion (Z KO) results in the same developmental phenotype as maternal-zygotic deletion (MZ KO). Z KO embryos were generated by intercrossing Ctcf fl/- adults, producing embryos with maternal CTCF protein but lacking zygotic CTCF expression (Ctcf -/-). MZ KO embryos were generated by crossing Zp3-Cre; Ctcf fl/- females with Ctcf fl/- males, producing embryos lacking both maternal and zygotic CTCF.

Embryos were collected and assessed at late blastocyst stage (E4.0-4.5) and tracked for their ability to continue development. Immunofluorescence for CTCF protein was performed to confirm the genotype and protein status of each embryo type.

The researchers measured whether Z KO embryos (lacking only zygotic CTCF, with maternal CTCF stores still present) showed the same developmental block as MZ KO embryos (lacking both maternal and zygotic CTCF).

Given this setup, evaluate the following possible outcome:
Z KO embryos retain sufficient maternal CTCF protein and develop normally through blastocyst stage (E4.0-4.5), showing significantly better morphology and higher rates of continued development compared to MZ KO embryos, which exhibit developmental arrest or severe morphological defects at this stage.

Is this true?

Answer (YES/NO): NO